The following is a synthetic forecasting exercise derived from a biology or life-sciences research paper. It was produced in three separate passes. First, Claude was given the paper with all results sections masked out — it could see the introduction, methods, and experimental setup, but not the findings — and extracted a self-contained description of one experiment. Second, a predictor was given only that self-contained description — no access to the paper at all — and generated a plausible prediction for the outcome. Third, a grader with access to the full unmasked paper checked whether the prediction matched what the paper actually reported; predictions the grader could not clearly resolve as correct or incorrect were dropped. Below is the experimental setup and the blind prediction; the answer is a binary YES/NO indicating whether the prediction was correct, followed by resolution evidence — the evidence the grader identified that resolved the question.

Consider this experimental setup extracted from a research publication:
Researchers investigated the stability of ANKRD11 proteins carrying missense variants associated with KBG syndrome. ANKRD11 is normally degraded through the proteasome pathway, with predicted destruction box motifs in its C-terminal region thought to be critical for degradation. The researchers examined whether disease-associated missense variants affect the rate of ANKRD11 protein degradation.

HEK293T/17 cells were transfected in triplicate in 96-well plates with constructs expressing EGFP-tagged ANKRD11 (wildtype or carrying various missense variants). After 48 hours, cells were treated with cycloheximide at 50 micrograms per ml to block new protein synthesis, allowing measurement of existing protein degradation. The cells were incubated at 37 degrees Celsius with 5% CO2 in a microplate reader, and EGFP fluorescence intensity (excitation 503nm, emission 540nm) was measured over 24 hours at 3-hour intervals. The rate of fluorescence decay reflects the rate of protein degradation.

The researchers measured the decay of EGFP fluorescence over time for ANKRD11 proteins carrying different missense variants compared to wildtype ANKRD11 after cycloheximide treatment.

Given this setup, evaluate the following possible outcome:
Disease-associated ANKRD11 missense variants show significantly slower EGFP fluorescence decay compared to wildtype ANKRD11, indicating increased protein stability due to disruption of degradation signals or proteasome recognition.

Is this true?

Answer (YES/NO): NO